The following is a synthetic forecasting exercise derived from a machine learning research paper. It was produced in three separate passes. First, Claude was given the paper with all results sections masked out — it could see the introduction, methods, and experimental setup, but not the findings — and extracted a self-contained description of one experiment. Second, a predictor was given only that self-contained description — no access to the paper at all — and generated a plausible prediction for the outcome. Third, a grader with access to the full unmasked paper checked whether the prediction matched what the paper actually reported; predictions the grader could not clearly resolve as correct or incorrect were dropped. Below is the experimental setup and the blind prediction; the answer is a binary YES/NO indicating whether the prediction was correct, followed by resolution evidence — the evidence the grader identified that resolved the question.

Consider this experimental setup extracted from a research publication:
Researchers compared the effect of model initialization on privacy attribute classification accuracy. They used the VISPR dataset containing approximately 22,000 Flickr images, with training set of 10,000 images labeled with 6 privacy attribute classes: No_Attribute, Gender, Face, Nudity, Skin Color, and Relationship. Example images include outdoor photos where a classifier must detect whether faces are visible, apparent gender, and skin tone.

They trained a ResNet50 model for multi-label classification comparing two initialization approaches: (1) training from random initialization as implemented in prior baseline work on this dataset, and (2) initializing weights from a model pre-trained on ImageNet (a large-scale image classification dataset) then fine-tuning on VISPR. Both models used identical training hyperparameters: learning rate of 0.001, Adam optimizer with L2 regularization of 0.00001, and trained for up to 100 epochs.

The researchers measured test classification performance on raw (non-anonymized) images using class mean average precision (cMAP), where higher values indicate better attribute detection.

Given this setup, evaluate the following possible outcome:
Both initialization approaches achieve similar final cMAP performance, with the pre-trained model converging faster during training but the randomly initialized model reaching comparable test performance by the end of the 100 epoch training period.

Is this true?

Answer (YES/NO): NO